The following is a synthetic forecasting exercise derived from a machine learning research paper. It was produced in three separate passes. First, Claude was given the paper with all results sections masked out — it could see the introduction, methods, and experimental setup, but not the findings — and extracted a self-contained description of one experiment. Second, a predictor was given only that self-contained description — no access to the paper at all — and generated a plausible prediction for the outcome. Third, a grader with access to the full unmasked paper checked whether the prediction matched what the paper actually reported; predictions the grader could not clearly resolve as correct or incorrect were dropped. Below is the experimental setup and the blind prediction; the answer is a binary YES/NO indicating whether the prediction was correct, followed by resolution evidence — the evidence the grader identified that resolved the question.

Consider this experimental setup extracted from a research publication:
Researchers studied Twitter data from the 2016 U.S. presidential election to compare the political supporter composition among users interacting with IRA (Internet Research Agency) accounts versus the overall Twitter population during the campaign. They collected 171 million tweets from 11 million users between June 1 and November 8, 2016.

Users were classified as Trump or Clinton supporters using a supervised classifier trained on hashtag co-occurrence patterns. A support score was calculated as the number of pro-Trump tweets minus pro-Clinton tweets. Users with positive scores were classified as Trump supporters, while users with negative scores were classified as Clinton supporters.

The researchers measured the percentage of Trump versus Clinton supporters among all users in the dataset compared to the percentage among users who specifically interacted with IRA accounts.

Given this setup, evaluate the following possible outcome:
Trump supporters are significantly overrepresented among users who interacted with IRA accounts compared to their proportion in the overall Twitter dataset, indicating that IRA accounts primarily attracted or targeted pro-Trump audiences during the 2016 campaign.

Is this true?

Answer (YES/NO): YES